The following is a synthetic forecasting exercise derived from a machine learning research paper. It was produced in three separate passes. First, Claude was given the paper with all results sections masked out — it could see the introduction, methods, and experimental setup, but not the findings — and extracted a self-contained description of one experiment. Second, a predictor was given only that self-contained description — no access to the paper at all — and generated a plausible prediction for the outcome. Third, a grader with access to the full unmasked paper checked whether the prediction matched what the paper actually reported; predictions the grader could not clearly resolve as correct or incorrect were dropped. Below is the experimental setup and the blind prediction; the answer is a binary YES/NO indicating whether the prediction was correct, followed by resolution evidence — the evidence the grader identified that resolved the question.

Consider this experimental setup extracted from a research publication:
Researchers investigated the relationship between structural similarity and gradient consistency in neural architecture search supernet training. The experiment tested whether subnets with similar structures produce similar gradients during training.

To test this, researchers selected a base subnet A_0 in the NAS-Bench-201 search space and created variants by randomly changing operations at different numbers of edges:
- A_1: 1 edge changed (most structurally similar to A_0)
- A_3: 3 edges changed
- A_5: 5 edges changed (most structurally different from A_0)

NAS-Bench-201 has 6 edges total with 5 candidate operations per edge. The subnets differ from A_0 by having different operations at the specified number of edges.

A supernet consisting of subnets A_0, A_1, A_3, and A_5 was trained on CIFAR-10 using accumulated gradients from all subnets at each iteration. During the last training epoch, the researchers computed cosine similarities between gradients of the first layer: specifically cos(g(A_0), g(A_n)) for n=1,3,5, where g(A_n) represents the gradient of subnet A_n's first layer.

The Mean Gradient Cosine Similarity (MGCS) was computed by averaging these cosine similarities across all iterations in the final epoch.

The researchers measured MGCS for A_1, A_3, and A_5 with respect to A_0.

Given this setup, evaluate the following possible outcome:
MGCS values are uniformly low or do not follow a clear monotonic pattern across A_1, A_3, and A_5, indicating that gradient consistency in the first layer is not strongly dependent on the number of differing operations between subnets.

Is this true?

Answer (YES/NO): NO